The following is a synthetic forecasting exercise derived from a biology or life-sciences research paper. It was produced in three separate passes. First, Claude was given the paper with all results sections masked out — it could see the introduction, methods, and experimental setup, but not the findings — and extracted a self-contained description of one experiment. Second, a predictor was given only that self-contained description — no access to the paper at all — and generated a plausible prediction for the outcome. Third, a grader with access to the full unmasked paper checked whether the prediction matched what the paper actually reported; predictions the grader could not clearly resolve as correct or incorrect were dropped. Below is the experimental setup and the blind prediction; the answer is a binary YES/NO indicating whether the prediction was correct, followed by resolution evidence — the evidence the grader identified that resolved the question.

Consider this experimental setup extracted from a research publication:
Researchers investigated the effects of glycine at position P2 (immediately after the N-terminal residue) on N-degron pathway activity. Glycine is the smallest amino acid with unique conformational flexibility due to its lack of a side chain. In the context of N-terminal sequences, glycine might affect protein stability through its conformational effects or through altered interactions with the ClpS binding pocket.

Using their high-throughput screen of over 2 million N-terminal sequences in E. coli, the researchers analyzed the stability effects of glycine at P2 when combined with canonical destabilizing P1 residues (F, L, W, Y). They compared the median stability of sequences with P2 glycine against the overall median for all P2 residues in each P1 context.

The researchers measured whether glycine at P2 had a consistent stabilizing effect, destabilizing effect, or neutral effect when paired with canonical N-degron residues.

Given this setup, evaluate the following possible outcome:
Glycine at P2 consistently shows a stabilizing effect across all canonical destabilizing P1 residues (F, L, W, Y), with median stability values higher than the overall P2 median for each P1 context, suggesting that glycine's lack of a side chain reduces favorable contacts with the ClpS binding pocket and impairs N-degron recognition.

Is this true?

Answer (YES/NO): YES